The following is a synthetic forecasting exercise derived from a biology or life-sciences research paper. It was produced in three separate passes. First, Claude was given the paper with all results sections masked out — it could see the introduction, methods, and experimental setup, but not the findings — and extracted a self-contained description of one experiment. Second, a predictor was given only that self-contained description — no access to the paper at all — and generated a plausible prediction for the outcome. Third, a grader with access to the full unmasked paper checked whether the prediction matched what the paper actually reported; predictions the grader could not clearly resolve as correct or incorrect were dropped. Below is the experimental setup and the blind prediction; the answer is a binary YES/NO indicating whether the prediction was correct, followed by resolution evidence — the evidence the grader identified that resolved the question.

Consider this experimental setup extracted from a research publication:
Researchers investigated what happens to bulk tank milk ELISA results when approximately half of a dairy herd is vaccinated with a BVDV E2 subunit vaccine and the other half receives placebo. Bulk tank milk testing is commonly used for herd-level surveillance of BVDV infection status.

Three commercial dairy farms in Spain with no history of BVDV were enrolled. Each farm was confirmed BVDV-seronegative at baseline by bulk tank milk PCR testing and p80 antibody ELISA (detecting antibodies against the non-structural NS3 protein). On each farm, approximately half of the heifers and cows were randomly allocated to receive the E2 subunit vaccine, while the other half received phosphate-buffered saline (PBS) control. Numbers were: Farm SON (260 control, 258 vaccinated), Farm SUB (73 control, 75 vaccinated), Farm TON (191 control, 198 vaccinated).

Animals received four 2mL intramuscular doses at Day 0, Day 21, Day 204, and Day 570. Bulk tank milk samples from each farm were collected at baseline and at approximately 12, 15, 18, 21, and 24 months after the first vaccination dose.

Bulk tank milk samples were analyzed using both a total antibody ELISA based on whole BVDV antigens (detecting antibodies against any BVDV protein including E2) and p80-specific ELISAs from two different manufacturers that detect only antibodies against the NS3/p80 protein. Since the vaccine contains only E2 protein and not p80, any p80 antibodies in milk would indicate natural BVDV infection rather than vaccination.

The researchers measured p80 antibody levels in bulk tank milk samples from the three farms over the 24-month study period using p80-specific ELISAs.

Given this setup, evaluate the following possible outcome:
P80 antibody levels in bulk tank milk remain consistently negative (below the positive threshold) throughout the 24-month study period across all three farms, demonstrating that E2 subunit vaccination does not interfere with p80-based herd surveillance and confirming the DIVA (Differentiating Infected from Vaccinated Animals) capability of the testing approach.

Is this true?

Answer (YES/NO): YES